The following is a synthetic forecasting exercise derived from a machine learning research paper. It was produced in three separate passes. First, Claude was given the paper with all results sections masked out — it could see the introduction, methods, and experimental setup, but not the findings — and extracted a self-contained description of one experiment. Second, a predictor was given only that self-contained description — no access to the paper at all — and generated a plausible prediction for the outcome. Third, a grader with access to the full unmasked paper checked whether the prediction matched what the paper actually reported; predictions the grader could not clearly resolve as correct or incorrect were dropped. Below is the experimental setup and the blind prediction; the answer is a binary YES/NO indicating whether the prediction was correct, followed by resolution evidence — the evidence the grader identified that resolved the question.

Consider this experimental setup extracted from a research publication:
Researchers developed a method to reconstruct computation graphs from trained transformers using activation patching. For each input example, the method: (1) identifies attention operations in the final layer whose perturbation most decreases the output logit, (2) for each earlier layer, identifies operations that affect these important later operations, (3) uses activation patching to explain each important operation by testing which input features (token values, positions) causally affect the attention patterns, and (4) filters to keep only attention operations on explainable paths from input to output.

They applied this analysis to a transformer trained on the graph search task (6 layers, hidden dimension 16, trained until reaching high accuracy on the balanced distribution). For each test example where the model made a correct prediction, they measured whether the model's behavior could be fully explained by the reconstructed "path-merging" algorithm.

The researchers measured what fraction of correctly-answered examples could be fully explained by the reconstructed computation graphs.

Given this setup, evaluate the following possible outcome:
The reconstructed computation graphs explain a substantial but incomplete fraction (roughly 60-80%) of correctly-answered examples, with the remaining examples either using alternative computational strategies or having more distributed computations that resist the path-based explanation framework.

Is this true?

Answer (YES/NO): NO